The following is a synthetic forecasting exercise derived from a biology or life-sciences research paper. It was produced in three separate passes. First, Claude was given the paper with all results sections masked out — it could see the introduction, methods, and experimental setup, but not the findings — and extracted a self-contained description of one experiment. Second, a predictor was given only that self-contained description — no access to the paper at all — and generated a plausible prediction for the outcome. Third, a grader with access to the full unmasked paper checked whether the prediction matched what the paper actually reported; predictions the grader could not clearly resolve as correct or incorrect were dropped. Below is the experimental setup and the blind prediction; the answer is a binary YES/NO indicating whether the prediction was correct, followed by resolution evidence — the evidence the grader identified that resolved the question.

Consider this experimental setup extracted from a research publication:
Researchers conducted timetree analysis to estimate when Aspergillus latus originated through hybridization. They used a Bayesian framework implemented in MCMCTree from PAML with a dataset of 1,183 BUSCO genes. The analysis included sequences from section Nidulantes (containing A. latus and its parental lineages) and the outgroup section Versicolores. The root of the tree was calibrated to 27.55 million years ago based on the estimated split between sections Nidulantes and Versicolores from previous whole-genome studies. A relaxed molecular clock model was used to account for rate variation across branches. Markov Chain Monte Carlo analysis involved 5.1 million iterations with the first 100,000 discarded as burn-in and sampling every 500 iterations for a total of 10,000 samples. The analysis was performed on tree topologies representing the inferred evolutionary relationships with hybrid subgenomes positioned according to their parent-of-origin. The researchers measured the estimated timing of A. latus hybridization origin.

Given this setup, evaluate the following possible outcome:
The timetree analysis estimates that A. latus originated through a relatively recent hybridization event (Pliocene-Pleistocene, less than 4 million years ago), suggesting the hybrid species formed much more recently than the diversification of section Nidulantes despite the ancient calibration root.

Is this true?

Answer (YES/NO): NO